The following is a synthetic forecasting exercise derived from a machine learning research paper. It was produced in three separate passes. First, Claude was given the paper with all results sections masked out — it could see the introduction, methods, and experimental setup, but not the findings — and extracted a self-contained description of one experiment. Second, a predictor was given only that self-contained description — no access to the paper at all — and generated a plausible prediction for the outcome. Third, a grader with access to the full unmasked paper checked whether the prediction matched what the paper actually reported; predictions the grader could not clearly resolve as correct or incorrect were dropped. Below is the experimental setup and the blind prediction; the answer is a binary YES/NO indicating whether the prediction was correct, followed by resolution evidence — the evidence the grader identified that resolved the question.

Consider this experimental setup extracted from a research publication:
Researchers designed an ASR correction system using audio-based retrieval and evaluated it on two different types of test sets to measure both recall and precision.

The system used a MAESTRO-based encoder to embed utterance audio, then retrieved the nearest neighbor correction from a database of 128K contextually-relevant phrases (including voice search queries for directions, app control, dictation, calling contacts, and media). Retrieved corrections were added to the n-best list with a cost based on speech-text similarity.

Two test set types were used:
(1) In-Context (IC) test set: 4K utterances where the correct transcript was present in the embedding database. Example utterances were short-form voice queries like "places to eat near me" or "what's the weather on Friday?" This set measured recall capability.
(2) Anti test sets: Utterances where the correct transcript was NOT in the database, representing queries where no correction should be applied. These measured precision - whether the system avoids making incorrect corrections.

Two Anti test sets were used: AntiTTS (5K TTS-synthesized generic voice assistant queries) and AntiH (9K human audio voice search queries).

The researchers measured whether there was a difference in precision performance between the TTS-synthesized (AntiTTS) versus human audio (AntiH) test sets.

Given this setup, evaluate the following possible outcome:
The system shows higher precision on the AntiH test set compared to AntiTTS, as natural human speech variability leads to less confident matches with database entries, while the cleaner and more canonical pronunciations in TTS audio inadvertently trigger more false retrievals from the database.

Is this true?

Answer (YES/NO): NO